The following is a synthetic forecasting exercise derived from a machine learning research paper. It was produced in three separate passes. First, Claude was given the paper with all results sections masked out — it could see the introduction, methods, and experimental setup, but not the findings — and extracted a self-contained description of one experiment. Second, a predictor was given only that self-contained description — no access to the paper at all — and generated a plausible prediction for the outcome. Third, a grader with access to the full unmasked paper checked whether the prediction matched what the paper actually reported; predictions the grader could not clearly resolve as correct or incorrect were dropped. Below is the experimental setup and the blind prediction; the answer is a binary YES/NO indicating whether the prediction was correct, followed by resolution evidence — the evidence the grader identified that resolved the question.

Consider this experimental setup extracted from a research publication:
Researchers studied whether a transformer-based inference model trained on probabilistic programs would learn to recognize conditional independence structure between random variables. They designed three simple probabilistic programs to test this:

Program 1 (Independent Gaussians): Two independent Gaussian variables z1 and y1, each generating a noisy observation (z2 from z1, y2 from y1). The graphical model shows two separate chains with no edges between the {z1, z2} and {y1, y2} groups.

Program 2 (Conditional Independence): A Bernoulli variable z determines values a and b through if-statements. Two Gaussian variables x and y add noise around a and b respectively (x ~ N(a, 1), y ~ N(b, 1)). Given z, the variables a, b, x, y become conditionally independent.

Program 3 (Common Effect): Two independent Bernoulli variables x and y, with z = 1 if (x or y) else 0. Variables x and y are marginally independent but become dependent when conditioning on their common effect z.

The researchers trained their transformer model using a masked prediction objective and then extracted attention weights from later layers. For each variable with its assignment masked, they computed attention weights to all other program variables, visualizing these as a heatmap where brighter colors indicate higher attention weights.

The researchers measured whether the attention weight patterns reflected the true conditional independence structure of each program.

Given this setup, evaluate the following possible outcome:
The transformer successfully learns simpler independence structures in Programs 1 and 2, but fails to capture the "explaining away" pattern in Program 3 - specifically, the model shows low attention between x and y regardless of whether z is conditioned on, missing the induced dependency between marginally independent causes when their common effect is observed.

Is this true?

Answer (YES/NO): NO